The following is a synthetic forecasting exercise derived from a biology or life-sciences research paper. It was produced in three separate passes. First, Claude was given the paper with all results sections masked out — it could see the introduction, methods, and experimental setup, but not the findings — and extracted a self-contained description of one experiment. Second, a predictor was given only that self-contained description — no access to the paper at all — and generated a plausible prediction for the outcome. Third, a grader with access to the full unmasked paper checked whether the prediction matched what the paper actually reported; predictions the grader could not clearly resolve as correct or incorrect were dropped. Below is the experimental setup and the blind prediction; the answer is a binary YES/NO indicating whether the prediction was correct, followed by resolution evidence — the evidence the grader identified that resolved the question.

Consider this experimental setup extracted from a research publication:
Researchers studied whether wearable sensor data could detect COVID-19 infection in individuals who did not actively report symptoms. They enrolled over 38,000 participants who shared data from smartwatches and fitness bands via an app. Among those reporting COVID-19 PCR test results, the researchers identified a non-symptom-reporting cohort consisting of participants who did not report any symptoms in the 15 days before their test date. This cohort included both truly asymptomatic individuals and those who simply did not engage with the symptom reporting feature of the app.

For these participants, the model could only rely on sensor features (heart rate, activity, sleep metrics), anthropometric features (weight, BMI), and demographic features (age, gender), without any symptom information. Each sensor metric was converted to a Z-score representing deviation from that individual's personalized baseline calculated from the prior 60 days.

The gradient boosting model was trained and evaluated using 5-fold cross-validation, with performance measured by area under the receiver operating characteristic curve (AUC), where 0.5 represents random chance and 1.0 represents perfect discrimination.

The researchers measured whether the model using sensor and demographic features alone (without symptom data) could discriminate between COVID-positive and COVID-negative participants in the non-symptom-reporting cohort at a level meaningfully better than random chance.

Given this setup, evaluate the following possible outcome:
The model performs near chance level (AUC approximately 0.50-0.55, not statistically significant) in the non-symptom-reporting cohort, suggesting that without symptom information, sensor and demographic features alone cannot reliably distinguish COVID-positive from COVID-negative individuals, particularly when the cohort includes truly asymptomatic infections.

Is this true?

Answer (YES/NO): NO